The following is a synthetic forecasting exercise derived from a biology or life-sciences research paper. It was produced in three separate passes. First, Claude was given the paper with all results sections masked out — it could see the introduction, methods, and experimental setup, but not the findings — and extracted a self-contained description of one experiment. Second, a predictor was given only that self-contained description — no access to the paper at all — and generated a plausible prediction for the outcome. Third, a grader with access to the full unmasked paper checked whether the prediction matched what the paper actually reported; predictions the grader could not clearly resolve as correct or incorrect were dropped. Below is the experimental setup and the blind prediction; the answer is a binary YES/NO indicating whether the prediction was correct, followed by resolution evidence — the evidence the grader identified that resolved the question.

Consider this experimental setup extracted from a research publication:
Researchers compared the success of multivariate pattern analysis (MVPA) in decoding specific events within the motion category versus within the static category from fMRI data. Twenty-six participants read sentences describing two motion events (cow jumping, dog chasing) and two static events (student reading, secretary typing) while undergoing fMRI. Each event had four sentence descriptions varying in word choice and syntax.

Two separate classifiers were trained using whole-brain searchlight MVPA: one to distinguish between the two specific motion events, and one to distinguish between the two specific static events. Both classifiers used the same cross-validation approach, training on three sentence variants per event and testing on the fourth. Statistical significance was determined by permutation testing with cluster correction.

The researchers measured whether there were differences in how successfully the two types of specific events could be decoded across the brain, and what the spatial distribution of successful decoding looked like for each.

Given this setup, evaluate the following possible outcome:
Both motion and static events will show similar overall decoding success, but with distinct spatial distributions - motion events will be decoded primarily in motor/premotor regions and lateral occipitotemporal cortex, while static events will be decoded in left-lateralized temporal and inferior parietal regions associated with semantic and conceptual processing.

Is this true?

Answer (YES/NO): NO